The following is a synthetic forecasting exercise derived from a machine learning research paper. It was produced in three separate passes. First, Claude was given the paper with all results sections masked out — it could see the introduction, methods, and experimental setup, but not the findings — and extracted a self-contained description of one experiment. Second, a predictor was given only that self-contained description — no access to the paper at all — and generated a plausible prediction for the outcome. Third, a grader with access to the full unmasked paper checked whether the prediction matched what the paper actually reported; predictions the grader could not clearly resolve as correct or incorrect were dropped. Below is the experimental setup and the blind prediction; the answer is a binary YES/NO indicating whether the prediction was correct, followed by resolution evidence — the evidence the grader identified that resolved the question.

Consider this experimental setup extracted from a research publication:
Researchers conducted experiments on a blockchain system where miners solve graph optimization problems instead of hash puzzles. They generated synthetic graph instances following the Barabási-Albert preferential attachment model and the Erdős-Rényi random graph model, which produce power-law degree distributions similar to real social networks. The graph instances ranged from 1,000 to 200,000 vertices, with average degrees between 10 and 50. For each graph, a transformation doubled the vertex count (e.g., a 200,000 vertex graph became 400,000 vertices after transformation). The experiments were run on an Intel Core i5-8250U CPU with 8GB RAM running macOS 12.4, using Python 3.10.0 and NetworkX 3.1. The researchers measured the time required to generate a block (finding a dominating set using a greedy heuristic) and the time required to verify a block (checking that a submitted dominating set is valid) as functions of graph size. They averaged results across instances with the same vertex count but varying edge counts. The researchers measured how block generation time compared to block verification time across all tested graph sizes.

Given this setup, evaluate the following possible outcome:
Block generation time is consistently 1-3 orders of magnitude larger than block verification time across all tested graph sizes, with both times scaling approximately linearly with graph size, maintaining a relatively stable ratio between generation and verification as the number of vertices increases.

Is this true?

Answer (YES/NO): NO